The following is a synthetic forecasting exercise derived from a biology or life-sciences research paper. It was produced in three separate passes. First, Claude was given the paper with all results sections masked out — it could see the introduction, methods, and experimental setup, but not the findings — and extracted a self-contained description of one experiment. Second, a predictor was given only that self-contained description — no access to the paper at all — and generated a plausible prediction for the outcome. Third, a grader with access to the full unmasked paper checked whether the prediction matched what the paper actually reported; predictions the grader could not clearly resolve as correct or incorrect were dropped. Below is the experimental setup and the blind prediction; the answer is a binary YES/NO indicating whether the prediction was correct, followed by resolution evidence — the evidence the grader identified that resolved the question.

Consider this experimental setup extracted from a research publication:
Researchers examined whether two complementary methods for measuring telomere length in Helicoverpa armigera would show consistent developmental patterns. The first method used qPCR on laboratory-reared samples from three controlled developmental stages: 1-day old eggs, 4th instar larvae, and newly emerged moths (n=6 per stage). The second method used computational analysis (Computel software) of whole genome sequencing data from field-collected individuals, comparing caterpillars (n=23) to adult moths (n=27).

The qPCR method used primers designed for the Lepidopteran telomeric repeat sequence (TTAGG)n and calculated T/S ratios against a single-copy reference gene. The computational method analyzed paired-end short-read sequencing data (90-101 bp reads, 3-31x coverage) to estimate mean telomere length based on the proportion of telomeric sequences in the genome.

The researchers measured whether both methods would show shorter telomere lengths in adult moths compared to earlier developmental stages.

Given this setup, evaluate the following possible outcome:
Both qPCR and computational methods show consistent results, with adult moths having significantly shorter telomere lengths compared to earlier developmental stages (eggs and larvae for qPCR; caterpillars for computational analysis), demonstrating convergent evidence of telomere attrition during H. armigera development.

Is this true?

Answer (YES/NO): NO